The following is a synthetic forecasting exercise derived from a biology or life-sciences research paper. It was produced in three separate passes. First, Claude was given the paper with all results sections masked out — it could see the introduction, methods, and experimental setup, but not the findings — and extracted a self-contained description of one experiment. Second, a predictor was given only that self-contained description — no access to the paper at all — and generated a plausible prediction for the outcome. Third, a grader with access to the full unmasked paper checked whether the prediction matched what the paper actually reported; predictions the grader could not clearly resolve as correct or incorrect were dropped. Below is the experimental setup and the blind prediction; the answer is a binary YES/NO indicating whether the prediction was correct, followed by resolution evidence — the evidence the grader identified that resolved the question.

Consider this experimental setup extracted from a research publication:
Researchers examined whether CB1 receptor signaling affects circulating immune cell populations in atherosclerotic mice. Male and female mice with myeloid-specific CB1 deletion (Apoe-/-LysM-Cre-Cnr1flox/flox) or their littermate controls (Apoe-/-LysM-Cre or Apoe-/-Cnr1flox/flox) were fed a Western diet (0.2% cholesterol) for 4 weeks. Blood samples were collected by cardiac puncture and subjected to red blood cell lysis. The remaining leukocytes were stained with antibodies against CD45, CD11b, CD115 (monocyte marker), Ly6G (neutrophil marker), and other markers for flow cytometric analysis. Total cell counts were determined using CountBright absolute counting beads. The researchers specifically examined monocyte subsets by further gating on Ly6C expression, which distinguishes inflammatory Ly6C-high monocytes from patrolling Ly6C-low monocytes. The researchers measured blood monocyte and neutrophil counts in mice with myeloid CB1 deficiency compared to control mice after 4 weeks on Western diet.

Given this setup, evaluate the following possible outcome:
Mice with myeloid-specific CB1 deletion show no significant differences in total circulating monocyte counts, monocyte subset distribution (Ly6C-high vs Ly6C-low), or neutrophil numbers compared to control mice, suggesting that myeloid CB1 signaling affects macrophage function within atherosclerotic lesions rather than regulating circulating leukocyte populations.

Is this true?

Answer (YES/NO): NO